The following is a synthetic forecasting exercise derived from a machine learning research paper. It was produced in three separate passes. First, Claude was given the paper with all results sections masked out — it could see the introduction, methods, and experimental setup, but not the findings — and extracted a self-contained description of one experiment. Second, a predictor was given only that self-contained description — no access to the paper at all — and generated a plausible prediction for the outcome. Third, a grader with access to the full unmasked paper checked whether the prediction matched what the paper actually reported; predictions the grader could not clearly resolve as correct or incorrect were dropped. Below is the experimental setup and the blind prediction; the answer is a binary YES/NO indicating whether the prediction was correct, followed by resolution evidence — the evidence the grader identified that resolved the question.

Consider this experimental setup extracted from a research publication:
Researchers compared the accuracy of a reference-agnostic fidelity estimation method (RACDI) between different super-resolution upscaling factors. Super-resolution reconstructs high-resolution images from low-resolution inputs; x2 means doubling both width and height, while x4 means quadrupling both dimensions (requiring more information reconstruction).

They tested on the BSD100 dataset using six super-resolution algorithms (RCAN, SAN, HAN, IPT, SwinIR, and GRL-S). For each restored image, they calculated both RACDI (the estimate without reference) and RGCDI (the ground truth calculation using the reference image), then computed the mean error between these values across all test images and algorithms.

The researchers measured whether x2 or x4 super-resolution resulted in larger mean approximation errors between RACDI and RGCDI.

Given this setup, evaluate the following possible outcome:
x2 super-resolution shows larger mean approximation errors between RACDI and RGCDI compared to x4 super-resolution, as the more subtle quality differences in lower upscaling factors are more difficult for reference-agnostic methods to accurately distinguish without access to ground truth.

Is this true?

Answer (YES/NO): NO